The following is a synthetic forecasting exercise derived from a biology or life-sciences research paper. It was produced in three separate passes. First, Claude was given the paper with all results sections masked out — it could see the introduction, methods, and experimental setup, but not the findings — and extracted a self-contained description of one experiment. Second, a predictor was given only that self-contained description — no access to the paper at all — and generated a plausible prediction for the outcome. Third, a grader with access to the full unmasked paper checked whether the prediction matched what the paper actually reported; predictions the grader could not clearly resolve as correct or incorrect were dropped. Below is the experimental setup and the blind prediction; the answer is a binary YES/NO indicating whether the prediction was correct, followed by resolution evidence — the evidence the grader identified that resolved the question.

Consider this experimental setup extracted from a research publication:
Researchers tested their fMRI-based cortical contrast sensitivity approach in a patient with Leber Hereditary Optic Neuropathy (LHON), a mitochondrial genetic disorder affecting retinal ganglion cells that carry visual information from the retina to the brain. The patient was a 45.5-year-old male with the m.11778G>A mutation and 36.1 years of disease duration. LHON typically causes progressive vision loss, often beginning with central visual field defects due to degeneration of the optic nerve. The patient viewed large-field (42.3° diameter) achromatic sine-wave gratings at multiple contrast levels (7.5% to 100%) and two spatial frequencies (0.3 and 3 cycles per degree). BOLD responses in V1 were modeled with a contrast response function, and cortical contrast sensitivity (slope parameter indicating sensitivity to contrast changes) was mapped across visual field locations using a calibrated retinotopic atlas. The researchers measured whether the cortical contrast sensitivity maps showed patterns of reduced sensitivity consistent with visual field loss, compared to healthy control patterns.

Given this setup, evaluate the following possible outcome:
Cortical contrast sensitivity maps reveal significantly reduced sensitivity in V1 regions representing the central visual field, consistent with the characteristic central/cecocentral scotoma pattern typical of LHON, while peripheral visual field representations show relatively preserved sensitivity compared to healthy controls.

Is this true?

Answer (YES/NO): NO